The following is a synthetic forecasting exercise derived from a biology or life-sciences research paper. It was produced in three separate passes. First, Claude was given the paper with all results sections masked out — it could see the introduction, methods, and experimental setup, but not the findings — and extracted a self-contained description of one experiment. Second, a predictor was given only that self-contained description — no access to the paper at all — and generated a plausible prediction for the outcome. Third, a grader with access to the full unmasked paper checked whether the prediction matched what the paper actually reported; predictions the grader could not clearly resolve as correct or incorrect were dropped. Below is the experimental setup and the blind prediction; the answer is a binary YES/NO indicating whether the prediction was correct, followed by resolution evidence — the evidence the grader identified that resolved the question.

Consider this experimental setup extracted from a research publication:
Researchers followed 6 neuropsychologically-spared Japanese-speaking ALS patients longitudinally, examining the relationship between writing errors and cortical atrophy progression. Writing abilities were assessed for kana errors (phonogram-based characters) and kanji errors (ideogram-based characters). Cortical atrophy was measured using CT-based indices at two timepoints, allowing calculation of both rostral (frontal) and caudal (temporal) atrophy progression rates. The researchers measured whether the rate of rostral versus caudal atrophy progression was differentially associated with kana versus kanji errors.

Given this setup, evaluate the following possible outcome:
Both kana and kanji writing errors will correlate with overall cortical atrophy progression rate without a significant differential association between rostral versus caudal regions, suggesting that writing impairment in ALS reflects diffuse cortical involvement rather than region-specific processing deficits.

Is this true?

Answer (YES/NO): NO